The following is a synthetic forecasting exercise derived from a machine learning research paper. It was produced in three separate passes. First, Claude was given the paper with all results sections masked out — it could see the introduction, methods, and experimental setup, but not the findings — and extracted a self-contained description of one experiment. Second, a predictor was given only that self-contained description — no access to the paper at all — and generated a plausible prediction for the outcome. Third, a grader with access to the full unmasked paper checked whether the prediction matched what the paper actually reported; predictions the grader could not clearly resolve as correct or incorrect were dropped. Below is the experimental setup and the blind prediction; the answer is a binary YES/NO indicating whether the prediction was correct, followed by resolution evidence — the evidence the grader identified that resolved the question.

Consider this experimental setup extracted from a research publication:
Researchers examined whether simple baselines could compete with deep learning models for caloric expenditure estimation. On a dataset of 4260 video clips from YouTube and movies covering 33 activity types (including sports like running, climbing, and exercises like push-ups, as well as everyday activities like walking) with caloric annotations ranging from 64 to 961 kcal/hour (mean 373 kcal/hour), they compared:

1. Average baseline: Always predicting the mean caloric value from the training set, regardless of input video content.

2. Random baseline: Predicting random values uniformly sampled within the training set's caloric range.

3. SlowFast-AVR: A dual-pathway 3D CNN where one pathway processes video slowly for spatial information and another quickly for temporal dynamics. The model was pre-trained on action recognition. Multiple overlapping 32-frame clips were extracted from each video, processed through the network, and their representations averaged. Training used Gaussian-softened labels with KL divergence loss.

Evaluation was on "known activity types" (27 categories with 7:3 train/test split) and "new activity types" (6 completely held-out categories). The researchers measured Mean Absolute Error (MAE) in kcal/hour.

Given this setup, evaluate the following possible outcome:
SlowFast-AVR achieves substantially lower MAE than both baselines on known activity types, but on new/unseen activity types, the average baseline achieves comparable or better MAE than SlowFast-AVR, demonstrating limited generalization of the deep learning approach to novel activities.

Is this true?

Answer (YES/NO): NO